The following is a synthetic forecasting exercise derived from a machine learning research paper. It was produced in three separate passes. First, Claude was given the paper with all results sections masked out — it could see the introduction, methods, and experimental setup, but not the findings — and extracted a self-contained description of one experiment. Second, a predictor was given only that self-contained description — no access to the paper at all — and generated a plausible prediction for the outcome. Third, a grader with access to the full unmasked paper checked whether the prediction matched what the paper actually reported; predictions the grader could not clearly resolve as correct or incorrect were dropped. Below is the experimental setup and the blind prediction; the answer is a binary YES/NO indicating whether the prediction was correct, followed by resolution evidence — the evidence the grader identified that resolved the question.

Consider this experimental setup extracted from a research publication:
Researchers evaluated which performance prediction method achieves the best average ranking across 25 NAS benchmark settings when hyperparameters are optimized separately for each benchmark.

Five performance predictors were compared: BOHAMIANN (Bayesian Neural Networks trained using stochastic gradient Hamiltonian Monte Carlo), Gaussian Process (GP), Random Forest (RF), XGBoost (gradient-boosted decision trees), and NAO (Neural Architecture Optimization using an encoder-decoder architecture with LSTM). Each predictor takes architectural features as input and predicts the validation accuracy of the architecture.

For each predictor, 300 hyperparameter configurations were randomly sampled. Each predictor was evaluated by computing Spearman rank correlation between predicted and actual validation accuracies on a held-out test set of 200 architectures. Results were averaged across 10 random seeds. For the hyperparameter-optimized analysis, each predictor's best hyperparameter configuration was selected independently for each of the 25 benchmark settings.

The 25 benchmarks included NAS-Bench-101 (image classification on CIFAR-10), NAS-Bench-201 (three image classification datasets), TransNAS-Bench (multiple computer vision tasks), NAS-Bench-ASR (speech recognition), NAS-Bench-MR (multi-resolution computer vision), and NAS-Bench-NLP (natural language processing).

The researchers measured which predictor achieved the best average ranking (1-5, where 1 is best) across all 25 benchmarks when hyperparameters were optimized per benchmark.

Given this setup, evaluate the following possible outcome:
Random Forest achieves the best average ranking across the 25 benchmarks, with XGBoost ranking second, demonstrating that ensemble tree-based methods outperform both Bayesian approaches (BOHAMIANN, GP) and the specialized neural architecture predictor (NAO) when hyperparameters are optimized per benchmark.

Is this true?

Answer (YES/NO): NO